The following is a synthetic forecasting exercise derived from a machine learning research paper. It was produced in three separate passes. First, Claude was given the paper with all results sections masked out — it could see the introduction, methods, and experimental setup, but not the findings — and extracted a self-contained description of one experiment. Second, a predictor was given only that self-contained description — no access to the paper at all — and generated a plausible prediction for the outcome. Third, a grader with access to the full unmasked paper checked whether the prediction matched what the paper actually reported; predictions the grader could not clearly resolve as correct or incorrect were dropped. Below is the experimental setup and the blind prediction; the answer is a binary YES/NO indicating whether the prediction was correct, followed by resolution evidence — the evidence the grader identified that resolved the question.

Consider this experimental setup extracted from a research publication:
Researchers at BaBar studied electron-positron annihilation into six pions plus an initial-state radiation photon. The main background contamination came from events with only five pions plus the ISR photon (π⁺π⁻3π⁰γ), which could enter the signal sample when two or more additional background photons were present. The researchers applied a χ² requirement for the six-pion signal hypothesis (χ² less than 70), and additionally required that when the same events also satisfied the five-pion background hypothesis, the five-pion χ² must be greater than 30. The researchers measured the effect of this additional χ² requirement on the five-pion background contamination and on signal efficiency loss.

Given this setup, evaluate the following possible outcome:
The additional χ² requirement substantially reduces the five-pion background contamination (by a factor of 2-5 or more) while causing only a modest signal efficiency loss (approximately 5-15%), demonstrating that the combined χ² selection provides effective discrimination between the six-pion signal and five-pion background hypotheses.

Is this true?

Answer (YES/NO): YES